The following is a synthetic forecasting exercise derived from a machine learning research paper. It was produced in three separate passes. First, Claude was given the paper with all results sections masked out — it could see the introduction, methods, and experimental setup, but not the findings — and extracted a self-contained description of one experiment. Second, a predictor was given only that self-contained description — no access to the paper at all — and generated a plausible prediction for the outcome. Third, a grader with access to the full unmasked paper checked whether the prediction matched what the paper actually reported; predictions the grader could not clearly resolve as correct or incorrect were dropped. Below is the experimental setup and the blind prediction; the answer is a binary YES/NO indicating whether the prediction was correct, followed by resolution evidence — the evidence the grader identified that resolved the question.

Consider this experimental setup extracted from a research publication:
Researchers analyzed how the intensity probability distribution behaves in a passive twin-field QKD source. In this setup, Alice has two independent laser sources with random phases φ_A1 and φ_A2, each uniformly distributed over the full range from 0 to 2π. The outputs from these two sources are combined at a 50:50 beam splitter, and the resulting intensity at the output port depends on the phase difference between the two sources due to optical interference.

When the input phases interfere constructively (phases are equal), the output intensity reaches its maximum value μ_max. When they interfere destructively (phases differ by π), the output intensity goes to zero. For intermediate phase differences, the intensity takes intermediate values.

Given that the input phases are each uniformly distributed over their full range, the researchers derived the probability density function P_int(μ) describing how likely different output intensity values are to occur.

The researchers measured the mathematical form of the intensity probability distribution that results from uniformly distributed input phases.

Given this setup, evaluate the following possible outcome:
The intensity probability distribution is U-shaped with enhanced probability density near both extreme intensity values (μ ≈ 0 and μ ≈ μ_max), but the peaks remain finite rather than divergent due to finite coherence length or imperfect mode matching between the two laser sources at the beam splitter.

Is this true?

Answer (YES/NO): NO